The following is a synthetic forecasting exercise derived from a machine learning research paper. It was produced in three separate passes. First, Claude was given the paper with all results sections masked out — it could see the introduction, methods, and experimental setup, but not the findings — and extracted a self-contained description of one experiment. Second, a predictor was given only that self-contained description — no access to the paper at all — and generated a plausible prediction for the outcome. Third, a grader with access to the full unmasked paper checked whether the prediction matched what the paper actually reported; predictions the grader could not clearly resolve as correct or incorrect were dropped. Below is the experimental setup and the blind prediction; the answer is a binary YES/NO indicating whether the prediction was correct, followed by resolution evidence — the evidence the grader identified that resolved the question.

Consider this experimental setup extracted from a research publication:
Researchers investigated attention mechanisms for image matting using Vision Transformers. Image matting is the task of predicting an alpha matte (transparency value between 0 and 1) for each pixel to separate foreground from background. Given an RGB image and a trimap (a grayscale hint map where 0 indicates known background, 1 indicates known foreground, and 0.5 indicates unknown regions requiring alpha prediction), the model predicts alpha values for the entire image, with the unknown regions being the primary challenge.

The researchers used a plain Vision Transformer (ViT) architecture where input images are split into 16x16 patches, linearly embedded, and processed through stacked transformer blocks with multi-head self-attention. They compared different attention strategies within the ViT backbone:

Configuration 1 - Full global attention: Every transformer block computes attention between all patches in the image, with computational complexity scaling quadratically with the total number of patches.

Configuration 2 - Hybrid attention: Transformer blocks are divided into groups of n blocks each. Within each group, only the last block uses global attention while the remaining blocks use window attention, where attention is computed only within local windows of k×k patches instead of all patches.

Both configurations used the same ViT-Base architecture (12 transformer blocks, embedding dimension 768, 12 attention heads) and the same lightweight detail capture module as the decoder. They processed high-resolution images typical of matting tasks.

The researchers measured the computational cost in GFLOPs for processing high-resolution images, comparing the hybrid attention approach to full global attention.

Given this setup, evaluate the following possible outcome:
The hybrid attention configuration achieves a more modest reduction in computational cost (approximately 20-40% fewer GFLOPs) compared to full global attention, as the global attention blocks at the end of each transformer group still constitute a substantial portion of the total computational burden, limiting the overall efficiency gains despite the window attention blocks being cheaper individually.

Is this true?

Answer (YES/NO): NO